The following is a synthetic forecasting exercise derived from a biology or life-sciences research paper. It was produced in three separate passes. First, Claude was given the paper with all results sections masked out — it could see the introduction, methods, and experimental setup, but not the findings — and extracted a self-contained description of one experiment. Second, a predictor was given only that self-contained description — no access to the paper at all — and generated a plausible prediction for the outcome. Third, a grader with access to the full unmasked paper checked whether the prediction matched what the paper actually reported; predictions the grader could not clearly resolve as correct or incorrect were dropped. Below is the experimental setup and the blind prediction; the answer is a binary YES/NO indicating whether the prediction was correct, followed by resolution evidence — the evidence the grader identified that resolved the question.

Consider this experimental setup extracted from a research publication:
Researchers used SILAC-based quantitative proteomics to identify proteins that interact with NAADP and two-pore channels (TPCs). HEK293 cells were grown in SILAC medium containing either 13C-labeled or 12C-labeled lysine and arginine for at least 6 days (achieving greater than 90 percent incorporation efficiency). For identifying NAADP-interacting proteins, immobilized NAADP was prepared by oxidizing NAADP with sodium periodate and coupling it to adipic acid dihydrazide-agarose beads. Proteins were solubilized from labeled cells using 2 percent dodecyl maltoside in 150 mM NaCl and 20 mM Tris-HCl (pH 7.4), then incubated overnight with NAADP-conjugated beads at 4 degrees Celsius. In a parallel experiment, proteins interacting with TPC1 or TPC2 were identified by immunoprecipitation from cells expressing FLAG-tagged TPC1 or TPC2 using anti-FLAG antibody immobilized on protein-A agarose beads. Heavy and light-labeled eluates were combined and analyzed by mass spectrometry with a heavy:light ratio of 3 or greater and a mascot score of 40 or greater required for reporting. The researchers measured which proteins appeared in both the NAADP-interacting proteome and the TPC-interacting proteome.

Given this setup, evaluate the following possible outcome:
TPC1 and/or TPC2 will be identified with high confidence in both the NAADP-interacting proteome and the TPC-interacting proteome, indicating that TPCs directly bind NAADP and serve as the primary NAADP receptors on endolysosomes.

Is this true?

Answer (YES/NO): NO